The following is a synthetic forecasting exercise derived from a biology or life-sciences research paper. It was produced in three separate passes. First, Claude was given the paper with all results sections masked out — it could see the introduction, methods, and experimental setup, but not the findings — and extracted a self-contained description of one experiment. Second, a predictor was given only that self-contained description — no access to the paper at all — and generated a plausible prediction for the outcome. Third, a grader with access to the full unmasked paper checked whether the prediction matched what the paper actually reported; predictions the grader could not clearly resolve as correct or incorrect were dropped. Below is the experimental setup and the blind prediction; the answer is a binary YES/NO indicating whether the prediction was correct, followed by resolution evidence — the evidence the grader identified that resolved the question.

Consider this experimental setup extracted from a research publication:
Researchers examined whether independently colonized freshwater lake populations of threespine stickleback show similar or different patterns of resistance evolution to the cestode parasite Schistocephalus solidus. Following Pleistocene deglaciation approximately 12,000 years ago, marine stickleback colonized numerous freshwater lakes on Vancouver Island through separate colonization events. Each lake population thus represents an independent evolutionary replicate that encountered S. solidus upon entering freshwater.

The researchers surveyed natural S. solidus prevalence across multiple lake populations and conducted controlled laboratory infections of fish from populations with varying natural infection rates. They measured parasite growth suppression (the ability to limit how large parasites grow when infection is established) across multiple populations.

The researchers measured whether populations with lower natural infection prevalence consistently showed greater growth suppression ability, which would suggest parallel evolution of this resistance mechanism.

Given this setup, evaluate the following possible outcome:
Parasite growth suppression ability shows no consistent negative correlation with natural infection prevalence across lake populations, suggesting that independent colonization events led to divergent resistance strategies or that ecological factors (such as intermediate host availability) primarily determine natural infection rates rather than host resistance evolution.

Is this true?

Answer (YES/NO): NO